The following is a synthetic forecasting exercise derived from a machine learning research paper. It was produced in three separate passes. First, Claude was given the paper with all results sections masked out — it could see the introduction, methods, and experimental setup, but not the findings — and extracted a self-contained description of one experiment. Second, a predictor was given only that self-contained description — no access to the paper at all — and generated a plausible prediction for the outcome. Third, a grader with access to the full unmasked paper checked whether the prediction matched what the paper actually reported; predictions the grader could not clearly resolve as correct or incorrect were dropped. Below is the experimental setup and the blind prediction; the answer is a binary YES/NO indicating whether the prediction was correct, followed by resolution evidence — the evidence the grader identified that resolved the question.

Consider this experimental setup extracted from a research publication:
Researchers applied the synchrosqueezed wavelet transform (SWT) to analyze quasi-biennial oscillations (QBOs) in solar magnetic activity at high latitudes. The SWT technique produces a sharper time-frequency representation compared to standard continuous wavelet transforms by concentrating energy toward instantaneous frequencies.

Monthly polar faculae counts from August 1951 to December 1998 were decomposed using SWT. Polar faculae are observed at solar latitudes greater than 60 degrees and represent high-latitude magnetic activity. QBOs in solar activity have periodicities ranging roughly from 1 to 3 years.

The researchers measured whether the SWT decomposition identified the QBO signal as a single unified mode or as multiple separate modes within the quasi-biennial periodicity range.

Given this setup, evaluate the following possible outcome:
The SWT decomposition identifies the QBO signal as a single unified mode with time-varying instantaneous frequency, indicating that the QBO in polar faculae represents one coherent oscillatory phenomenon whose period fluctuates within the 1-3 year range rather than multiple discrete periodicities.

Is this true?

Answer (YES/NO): NO